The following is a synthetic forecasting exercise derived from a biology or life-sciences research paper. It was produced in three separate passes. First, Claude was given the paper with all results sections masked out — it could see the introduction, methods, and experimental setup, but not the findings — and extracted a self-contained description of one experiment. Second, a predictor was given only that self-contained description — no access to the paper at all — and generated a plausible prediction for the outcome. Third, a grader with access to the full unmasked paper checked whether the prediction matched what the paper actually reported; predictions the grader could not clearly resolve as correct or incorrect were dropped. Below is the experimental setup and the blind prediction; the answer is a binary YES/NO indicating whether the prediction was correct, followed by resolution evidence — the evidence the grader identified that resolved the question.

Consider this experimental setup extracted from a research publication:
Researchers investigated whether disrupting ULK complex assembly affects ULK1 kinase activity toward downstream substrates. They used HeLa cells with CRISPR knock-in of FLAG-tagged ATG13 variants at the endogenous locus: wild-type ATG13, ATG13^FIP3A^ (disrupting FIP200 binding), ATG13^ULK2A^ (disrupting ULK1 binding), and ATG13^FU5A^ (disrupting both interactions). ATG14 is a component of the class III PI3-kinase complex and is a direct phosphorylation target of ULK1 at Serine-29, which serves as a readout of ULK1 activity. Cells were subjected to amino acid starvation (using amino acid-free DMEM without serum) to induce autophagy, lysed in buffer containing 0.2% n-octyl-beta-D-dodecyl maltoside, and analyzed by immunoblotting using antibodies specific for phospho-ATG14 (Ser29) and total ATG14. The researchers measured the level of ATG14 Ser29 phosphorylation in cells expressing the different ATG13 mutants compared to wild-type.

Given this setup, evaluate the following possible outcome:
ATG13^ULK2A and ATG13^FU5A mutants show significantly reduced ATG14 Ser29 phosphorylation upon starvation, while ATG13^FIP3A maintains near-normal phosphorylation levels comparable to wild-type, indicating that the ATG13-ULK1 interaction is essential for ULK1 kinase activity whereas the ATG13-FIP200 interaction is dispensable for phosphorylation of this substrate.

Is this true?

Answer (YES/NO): NO